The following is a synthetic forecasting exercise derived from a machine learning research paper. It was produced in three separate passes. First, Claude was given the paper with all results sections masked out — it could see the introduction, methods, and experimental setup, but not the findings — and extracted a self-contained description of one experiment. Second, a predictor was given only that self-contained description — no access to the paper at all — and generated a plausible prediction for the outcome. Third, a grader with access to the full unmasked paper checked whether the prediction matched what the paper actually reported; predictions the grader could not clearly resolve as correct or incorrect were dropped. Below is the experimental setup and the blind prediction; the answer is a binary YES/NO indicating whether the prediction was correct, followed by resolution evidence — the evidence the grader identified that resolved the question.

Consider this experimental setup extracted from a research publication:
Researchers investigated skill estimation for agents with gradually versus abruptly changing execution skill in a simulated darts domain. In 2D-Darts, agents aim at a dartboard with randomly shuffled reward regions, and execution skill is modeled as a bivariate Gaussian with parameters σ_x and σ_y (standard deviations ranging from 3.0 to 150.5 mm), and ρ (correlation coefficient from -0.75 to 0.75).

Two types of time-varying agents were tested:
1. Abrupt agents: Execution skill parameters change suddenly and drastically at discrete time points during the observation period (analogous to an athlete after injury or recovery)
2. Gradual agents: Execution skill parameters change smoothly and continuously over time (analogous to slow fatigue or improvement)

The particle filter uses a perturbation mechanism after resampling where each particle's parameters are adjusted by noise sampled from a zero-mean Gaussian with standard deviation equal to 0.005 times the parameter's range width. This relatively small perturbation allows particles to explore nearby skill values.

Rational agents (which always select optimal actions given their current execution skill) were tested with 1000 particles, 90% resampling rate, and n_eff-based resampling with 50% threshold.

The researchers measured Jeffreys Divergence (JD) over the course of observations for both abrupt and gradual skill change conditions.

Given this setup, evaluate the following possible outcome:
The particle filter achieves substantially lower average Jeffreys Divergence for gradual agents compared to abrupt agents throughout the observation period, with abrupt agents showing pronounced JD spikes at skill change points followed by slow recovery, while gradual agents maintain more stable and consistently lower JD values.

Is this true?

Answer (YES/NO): NO